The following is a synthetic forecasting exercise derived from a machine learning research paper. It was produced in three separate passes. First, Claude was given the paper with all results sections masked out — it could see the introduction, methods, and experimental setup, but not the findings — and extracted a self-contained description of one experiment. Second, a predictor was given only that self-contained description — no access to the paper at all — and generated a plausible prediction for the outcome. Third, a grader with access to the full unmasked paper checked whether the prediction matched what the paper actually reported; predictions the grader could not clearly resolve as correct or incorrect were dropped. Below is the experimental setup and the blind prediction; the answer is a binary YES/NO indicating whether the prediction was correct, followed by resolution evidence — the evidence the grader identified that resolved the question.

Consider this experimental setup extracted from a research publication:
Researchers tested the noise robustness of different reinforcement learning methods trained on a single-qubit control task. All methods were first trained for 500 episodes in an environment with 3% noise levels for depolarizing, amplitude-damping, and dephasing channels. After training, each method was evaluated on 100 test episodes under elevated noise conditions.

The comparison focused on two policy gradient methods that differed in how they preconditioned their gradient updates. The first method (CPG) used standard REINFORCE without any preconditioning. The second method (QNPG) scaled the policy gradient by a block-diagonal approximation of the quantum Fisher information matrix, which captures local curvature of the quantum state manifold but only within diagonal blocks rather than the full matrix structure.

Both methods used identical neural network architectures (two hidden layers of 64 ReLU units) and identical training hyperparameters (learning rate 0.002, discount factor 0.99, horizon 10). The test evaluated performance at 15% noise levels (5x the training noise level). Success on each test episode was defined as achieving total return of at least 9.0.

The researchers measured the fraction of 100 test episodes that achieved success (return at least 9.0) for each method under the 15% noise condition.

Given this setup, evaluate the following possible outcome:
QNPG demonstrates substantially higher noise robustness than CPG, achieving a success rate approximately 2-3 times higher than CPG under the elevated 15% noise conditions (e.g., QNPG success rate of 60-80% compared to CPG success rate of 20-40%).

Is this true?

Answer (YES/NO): NO